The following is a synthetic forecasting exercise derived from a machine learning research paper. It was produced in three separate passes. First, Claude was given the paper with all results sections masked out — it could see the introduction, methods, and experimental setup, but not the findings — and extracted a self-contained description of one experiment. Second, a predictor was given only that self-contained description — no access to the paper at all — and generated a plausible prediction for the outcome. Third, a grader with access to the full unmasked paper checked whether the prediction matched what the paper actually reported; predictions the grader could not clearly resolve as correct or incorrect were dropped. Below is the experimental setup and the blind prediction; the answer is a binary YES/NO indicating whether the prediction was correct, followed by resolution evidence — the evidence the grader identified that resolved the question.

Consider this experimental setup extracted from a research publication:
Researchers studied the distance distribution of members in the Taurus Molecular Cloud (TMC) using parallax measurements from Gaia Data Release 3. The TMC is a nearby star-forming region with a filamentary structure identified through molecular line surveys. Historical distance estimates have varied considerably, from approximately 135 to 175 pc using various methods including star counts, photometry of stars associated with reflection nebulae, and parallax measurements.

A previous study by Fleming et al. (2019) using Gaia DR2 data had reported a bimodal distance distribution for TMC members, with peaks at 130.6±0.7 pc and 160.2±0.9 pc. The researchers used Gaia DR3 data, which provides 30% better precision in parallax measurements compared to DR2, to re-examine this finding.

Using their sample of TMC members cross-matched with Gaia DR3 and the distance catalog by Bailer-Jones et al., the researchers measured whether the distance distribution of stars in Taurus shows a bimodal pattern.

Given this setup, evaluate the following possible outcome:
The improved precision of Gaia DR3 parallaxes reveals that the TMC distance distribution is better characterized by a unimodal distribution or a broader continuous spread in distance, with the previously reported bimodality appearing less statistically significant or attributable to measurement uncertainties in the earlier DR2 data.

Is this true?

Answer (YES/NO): NO